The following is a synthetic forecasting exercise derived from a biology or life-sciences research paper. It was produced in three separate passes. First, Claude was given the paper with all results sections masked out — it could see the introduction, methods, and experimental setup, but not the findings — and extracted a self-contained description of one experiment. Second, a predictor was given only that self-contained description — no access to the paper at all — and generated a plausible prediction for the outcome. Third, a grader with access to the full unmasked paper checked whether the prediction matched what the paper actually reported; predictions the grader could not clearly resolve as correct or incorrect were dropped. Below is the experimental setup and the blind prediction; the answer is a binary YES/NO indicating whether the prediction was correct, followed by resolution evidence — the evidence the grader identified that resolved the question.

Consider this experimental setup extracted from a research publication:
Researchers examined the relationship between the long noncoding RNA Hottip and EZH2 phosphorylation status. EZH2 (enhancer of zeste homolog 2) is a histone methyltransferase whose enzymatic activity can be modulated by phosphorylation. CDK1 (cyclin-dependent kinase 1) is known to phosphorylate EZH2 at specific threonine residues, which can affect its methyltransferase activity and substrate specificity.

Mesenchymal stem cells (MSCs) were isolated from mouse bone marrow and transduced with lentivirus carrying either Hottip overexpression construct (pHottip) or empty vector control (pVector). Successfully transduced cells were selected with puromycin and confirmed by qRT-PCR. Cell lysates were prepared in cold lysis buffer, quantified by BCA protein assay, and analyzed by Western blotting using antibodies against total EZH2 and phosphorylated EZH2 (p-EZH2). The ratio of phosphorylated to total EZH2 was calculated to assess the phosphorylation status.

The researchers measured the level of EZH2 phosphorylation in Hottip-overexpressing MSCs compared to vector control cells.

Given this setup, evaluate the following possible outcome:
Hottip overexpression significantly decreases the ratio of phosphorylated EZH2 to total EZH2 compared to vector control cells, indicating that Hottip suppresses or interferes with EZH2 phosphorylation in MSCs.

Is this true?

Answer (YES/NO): NO